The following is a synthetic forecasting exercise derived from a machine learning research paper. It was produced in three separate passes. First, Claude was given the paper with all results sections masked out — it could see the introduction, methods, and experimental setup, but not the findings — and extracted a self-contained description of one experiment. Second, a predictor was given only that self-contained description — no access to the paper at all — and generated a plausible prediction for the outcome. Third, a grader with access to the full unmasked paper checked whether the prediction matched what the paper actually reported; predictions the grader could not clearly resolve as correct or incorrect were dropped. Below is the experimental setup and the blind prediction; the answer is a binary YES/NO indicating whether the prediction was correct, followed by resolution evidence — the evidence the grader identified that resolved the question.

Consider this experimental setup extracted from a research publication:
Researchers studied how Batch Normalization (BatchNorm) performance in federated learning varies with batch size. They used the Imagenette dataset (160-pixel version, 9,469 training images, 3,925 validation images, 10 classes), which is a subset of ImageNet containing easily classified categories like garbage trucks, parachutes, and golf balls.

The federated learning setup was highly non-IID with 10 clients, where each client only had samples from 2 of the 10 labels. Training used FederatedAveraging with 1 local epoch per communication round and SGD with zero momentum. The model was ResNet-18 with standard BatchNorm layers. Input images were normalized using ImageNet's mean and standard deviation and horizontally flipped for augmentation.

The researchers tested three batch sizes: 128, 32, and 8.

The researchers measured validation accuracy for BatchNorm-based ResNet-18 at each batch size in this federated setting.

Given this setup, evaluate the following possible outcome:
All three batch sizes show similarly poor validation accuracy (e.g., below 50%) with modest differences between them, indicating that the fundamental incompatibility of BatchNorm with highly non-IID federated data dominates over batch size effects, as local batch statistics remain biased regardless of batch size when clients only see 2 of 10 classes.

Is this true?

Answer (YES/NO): NO